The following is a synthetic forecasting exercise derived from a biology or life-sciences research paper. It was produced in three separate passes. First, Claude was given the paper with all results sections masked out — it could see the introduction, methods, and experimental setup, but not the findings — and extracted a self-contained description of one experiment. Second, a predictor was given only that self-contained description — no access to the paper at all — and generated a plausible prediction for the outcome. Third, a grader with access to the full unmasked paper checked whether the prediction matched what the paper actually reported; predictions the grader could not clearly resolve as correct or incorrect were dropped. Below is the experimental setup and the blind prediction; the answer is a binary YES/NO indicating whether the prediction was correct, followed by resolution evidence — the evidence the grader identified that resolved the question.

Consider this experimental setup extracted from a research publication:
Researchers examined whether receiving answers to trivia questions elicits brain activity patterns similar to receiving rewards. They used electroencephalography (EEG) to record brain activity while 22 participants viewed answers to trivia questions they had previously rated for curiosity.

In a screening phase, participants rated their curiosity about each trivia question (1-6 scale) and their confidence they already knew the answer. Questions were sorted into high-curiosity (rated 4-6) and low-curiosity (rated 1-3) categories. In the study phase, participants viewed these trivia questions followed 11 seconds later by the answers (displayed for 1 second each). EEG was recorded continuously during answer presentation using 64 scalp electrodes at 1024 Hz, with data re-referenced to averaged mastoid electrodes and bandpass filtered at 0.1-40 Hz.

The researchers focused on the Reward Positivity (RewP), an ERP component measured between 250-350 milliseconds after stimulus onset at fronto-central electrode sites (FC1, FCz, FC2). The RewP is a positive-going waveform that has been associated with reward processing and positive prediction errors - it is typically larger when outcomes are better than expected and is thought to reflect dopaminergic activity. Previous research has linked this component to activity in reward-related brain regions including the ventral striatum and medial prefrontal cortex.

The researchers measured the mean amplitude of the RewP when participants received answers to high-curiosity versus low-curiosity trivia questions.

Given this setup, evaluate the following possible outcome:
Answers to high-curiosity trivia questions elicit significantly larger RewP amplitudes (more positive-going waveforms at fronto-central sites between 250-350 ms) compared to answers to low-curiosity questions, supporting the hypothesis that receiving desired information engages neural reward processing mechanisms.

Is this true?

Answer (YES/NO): YES